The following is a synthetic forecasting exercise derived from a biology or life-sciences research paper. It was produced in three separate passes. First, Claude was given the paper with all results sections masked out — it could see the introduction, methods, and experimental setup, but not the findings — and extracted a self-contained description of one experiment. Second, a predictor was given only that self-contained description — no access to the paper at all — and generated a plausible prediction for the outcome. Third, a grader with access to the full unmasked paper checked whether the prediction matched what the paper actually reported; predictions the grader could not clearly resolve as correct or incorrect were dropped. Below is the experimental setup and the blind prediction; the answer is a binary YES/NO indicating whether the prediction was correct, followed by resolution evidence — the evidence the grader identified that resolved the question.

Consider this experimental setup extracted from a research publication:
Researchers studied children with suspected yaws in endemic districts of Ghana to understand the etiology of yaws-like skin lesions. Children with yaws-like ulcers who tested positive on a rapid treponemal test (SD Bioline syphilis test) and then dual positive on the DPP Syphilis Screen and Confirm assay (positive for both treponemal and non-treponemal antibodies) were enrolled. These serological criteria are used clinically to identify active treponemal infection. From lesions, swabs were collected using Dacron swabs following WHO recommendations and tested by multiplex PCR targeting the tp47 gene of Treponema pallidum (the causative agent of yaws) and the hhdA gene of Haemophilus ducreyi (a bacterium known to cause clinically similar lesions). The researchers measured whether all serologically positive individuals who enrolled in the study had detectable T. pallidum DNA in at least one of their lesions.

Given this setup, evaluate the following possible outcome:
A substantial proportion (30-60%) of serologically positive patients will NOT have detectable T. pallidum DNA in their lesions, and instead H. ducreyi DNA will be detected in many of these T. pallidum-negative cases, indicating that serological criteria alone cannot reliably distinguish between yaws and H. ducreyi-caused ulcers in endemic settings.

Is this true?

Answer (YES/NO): NO